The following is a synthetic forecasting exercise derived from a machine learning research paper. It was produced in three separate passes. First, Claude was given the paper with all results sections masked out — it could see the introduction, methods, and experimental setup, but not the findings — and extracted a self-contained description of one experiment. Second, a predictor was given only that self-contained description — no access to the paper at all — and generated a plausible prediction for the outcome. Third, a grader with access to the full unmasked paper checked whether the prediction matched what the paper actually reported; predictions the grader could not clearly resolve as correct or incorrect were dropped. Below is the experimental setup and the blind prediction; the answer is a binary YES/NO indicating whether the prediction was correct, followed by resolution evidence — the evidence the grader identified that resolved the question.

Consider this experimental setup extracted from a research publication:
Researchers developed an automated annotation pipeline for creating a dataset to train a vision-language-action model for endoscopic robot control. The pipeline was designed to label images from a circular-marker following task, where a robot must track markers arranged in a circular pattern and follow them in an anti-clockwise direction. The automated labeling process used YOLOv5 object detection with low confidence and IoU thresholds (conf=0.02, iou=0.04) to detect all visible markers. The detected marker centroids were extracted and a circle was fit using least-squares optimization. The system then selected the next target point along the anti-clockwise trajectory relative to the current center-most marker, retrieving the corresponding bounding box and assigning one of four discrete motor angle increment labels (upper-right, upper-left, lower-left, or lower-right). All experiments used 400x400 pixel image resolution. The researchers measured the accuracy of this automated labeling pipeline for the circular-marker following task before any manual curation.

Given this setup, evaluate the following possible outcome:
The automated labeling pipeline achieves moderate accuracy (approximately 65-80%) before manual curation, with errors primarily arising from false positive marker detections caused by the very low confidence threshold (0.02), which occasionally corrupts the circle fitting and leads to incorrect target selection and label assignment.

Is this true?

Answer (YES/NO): YES